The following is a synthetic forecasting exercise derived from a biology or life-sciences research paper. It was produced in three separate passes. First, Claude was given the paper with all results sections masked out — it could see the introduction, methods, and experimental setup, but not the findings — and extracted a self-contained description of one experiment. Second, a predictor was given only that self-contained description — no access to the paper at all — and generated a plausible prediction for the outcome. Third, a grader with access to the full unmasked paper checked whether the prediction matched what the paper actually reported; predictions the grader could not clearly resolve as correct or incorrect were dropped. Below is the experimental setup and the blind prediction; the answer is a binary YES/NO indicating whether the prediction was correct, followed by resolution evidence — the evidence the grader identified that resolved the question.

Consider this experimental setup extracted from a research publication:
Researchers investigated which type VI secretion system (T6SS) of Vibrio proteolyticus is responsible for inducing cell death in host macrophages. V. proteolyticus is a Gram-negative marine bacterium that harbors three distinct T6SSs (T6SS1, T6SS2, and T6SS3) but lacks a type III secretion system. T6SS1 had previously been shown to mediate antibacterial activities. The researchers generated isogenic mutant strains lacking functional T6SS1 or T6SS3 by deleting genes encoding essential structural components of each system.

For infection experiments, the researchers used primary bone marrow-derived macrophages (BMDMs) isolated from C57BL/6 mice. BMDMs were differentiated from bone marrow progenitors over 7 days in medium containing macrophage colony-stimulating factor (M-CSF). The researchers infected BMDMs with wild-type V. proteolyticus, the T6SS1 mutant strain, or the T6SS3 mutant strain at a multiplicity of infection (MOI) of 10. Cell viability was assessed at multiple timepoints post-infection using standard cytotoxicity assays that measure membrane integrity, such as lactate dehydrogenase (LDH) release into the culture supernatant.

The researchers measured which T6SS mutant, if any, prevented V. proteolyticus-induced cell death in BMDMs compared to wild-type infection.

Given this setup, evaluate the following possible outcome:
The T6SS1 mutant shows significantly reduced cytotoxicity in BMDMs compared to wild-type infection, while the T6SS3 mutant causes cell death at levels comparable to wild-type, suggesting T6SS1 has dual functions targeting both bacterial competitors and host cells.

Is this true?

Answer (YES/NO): NO